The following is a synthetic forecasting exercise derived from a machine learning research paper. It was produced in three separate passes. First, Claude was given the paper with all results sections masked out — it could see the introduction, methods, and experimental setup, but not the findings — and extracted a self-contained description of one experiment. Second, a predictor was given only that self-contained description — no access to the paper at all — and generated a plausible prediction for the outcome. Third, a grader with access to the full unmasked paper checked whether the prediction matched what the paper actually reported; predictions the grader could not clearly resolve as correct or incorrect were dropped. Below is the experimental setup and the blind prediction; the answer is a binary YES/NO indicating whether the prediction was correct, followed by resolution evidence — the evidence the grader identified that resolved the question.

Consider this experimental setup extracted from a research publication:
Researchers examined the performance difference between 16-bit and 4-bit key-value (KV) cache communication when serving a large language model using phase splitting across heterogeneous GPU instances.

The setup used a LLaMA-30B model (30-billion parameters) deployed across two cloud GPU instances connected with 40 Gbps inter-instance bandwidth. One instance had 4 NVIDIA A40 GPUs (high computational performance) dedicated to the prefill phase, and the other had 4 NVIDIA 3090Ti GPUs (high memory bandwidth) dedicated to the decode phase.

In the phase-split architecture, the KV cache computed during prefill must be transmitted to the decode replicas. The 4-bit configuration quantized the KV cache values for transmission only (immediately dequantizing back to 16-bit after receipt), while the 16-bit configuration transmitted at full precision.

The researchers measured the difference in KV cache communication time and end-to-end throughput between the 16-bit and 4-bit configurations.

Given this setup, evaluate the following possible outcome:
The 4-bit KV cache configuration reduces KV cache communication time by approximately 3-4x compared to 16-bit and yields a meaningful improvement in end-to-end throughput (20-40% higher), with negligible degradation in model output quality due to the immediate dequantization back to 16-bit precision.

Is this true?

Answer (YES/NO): YES